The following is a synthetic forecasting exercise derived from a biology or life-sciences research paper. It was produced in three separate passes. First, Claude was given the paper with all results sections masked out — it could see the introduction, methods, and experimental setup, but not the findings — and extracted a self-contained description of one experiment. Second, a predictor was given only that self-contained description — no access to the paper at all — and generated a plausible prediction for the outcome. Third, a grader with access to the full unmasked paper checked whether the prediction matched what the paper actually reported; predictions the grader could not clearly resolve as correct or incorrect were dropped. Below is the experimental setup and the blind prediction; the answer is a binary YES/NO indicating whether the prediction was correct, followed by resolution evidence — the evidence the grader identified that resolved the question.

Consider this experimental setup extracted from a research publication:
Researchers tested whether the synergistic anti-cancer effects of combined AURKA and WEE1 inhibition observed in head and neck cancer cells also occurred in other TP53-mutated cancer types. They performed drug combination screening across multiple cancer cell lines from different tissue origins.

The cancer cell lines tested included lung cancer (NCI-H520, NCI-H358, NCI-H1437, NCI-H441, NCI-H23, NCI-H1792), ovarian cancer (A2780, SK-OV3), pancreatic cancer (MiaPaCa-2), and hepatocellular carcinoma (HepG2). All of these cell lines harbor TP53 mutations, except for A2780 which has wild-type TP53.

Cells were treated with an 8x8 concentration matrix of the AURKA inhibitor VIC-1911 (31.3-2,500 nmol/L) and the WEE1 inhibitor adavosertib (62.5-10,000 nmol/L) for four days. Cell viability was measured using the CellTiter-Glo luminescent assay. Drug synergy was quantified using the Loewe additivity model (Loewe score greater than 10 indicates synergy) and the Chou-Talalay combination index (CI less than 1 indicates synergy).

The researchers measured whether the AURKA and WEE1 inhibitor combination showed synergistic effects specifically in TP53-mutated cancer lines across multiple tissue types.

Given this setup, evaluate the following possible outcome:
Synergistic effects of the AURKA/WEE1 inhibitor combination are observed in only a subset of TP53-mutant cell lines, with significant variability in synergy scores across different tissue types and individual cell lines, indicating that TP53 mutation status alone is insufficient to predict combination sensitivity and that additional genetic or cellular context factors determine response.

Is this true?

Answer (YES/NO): NO